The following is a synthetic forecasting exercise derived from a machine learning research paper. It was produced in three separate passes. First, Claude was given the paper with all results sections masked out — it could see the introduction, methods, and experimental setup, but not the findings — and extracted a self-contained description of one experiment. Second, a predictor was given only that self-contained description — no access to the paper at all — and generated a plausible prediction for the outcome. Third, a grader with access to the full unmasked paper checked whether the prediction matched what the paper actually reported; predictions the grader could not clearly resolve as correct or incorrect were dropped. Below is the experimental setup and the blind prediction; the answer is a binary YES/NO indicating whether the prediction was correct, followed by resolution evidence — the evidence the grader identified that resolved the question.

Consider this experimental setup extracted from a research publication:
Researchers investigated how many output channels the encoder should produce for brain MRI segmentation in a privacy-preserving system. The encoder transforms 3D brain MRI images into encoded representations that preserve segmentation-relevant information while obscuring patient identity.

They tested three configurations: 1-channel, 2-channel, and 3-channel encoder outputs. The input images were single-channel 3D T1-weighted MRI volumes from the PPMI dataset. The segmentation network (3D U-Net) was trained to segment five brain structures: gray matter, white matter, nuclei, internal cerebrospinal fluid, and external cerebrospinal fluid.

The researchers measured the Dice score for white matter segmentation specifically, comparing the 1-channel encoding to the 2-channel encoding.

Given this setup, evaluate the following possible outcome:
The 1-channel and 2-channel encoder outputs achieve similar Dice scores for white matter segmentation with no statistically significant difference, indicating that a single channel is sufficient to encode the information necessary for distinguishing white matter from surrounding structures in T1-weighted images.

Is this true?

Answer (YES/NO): NO